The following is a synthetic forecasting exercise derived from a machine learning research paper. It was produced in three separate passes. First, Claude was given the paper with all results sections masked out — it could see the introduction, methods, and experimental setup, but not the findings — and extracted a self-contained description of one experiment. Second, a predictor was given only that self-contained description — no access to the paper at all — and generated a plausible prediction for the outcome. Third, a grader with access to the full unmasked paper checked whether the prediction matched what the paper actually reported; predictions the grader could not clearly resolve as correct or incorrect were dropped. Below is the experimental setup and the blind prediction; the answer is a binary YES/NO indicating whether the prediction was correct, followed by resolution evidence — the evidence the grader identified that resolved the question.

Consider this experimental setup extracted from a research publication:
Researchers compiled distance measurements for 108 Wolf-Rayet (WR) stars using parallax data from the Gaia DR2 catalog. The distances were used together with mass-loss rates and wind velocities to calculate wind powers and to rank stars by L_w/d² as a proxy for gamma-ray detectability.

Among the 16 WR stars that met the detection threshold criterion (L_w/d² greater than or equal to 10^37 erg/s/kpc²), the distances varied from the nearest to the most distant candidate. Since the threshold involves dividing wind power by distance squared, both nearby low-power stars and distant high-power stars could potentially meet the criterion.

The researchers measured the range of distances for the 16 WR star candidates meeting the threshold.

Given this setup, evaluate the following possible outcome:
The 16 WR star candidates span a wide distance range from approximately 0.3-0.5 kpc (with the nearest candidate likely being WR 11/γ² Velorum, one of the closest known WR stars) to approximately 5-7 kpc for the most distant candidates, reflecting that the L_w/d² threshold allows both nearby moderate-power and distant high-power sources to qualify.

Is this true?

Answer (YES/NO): NO